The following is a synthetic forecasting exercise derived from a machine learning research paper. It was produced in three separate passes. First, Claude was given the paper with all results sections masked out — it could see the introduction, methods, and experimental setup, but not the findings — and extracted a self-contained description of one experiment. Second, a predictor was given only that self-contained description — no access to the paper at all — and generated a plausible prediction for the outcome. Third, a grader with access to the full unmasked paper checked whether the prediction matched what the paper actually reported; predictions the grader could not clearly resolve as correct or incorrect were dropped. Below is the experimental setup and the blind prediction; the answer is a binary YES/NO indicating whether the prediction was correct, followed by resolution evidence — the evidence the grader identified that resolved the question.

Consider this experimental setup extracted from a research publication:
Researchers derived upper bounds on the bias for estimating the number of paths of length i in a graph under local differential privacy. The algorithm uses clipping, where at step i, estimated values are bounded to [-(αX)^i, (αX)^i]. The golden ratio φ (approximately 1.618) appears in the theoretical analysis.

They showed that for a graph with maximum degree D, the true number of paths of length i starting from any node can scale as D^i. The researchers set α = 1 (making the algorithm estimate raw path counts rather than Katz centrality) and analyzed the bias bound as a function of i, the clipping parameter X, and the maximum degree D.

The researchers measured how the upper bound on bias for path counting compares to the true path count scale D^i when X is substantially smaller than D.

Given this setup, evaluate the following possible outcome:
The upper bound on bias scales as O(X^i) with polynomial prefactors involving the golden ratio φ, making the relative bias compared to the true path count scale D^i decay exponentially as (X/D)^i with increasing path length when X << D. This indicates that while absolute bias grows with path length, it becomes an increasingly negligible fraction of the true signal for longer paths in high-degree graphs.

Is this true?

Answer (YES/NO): NO